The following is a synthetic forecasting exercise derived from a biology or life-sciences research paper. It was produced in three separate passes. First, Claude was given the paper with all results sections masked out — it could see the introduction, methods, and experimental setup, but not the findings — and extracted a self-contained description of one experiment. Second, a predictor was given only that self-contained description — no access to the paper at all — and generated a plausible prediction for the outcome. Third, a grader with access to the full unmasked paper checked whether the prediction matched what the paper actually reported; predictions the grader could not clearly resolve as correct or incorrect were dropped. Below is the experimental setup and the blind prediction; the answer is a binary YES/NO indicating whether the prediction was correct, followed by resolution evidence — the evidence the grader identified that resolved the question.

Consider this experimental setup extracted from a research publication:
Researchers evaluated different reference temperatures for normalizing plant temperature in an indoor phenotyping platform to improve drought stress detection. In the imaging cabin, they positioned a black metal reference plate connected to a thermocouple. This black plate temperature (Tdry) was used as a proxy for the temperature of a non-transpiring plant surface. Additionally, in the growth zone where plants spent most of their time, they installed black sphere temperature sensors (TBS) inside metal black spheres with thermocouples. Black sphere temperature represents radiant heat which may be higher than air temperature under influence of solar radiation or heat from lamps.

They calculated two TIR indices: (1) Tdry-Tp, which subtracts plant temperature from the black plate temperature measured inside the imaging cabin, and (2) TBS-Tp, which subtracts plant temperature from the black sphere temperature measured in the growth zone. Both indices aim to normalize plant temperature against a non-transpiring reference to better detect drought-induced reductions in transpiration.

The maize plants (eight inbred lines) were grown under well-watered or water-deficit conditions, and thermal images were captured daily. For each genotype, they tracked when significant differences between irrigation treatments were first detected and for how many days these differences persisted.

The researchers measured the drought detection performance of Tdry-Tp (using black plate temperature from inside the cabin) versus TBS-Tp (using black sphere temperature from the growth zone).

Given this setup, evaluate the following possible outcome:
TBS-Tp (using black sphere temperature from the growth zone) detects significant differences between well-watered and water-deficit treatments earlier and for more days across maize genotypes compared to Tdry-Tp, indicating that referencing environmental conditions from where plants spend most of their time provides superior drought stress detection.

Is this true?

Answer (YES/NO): NO